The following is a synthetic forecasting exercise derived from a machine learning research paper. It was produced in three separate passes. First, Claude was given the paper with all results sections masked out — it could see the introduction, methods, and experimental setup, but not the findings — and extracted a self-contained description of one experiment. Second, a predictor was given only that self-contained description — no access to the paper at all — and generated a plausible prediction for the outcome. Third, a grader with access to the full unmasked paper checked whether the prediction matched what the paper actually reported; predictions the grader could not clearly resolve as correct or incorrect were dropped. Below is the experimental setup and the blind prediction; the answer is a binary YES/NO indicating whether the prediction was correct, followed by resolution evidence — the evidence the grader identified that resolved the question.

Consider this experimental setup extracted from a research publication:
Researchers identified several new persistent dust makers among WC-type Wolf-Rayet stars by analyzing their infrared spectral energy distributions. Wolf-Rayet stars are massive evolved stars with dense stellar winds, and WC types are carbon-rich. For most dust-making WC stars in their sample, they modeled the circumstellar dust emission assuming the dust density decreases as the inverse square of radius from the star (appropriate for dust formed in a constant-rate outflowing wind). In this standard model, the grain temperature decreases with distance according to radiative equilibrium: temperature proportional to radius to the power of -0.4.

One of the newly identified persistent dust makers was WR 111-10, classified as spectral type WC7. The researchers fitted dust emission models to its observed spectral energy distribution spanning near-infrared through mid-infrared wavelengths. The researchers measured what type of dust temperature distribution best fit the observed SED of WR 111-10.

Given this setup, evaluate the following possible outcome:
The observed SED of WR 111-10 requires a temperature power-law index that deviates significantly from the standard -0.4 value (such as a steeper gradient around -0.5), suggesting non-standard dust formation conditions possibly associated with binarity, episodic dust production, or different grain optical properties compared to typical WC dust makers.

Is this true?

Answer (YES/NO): NO